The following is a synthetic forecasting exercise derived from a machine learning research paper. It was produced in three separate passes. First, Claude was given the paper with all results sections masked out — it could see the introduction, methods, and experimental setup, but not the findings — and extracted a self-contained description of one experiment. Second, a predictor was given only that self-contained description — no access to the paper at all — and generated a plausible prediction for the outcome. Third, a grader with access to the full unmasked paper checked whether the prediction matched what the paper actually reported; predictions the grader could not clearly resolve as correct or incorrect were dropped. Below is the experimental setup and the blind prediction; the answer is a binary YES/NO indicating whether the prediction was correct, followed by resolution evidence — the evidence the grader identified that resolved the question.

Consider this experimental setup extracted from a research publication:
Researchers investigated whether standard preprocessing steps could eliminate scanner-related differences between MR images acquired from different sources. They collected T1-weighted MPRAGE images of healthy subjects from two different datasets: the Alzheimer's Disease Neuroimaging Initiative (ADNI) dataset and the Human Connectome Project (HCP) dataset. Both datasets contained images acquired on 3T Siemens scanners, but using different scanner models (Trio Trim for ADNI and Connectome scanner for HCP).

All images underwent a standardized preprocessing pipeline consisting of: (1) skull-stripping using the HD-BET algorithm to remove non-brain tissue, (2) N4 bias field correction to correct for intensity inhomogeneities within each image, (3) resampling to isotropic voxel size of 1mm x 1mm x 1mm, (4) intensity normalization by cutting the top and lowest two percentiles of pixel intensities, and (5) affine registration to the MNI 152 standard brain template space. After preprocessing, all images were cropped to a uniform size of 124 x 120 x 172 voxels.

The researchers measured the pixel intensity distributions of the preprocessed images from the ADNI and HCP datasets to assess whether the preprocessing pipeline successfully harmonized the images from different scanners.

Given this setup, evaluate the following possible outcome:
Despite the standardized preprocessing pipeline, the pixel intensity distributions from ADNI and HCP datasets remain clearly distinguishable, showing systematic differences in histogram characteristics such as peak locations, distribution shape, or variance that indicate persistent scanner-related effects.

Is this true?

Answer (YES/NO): YES